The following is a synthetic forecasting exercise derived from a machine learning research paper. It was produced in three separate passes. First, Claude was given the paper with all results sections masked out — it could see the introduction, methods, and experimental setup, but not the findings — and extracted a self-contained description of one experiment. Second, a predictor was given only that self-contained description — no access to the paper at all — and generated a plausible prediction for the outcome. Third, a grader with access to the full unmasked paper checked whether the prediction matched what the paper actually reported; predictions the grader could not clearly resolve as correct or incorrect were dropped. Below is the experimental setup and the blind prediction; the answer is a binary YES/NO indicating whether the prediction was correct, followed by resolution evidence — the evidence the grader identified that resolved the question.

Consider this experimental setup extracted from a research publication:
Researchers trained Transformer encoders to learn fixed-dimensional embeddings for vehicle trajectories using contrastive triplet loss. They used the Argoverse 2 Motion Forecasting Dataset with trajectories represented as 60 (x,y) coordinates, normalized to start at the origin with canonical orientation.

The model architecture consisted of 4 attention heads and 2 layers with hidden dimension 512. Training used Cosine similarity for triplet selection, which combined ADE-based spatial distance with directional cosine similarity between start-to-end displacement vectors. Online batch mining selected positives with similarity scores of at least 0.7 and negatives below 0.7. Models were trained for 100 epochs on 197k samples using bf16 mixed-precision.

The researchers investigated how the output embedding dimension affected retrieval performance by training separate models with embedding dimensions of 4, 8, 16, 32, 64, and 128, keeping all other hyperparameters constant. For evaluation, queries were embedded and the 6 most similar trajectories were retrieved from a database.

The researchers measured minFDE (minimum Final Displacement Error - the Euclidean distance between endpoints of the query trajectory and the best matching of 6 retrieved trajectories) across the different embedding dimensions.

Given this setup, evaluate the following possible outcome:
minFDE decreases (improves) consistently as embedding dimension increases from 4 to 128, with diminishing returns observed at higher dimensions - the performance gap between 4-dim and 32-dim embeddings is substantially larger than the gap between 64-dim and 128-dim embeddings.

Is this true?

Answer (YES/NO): NO